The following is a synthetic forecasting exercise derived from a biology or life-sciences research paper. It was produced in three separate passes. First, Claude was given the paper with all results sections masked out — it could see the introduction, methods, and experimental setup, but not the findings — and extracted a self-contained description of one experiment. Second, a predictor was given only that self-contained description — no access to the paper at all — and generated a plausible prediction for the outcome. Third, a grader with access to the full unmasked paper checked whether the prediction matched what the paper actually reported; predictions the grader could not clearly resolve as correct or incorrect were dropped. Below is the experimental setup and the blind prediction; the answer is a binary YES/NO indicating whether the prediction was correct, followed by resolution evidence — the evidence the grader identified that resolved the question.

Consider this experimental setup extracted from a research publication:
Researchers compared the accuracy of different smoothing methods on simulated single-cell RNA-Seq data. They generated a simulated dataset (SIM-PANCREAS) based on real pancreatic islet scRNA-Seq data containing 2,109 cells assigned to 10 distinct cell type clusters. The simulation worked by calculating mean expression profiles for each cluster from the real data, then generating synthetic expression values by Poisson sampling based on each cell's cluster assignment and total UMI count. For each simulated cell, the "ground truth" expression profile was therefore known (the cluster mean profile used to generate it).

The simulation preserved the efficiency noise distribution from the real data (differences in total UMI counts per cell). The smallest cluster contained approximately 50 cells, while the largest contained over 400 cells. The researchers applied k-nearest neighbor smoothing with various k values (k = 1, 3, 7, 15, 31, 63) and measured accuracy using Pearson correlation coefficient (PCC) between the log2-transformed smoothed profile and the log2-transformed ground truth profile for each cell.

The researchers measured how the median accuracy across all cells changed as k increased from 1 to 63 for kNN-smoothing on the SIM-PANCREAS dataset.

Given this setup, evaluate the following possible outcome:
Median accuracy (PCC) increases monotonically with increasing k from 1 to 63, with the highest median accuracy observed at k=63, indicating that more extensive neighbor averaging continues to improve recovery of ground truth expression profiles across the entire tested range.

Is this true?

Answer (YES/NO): NO